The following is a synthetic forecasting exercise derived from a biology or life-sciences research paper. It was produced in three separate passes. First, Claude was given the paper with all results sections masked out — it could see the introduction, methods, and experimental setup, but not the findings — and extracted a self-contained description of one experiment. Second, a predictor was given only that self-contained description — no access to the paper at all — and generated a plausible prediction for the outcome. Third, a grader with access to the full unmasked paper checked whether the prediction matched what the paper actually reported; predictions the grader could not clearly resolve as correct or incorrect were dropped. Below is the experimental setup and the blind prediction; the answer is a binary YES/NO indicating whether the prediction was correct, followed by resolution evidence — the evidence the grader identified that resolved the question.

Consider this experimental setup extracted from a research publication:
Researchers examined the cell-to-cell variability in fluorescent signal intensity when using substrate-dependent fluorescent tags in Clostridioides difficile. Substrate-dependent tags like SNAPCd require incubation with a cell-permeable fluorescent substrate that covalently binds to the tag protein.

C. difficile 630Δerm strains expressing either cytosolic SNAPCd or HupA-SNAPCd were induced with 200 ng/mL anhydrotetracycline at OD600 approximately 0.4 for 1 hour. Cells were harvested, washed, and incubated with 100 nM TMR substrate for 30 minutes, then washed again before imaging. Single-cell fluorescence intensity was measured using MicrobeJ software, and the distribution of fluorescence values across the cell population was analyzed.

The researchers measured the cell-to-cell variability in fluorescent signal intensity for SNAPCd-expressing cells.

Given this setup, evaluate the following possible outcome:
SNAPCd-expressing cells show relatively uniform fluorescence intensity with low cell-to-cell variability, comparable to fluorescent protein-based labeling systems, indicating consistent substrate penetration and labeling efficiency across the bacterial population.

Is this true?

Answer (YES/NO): NO